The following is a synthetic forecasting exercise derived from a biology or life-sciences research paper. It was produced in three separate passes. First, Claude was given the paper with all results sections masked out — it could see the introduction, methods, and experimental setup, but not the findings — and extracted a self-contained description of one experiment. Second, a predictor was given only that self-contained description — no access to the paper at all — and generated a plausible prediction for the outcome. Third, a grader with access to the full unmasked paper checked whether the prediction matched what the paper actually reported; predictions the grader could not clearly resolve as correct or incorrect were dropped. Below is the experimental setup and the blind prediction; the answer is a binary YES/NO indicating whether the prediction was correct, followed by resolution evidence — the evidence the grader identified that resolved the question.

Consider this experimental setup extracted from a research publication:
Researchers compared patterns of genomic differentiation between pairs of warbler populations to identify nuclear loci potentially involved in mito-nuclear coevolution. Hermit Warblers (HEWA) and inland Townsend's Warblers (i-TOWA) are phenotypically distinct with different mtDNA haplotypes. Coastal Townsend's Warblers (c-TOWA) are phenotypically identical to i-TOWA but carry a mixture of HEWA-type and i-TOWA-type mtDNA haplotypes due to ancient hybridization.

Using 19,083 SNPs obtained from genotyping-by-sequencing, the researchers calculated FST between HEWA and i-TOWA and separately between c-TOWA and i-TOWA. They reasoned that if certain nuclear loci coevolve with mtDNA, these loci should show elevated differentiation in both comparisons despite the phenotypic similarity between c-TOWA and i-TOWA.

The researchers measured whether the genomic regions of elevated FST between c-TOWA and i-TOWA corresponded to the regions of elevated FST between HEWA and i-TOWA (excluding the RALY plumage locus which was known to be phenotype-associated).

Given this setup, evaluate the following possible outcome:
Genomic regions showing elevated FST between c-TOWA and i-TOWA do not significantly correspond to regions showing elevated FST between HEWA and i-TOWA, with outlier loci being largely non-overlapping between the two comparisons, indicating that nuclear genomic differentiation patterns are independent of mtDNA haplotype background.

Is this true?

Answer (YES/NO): NO